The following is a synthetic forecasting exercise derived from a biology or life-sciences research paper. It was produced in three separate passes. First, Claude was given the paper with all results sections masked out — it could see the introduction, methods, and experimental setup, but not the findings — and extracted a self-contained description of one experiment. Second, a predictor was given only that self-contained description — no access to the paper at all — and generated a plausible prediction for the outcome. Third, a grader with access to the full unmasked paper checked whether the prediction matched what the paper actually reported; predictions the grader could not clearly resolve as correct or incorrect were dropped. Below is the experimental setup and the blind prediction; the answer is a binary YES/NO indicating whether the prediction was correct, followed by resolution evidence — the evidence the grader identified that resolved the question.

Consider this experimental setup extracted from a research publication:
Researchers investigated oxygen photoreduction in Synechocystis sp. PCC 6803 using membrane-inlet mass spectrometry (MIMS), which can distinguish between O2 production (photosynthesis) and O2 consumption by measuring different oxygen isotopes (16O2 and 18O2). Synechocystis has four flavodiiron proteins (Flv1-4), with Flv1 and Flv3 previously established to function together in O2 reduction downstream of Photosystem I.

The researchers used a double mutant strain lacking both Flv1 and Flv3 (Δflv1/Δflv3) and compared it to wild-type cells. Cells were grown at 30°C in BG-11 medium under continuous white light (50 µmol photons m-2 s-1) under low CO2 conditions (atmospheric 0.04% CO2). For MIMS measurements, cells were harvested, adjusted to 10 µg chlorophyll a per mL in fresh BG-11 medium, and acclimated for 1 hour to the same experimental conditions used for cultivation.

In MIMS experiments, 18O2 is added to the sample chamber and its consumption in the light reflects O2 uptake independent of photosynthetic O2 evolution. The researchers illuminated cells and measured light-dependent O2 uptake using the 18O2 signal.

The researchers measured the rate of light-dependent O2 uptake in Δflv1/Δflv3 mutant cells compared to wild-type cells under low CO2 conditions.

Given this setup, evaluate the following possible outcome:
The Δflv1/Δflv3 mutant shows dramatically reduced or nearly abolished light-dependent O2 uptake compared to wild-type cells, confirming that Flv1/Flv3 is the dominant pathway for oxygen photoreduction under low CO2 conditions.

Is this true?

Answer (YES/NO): YES